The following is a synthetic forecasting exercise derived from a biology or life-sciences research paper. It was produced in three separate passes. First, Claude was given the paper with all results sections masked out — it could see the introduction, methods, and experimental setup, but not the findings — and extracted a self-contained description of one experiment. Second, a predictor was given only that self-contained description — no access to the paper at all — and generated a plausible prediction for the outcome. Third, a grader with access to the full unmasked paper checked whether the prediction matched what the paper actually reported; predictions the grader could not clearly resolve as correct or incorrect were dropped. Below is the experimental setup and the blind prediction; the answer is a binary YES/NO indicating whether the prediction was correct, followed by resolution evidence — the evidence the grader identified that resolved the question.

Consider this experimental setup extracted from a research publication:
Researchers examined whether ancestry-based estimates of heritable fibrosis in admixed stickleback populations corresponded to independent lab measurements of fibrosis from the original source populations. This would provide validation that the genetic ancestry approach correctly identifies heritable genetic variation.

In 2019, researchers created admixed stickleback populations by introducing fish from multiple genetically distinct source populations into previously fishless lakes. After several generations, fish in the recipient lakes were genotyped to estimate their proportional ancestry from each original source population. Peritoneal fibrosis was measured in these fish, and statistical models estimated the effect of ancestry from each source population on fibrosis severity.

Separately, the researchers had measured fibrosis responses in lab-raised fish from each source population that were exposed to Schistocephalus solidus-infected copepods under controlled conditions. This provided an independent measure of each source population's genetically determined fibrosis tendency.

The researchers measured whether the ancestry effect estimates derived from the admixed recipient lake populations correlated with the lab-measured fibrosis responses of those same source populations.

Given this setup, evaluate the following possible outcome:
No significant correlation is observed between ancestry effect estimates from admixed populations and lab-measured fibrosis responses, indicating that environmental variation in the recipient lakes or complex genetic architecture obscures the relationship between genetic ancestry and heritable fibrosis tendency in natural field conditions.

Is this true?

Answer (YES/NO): NO